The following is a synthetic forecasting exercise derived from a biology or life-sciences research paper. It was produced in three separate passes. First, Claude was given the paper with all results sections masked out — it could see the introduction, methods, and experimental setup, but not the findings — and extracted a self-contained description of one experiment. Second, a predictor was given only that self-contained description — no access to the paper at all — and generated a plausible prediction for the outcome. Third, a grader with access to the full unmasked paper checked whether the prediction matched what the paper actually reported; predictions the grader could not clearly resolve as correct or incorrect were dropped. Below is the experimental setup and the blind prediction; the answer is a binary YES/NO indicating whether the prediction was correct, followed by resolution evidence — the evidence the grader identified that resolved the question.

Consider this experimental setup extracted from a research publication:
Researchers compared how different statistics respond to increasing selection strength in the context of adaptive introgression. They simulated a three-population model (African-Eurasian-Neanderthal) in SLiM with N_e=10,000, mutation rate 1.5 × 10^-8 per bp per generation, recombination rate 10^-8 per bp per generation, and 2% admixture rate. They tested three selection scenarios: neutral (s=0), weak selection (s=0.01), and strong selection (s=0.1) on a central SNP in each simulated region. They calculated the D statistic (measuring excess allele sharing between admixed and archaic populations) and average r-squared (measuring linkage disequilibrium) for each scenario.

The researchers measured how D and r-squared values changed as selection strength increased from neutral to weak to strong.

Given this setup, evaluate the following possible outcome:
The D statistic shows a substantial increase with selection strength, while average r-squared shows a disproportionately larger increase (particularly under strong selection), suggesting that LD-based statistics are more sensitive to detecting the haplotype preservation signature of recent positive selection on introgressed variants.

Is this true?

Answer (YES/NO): NO